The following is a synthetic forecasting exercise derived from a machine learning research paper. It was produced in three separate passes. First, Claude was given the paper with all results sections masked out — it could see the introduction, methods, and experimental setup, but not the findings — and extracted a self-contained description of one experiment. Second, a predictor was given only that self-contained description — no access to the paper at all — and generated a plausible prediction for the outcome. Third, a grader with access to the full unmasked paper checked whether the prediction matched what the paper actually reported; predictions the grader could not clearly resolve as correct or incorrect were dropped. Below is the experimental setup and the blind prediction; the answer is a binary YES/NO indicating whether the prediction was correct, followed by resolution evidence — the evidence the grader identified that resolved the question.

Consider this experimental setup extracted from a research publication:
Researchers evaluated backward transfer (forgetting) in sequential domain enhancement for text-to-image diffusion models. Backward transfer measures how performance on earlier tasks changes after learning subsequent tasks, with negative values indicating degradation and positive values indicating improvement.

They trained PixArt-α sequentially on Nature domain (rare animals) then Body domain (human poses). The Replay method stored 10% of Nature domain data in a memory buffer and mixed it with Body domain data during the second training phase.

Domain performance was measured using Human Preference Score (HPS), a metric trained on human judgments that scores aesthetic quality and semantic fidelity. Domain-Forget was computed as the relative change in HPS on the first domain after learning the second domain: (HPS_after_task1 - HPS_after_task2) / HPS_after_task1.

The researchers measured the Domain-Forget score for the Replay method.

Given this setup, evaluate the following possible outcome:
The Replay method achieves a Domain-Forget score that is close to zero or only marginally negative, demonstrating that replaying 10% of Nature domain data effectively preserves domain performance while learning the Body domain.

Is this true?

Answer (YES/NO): YES